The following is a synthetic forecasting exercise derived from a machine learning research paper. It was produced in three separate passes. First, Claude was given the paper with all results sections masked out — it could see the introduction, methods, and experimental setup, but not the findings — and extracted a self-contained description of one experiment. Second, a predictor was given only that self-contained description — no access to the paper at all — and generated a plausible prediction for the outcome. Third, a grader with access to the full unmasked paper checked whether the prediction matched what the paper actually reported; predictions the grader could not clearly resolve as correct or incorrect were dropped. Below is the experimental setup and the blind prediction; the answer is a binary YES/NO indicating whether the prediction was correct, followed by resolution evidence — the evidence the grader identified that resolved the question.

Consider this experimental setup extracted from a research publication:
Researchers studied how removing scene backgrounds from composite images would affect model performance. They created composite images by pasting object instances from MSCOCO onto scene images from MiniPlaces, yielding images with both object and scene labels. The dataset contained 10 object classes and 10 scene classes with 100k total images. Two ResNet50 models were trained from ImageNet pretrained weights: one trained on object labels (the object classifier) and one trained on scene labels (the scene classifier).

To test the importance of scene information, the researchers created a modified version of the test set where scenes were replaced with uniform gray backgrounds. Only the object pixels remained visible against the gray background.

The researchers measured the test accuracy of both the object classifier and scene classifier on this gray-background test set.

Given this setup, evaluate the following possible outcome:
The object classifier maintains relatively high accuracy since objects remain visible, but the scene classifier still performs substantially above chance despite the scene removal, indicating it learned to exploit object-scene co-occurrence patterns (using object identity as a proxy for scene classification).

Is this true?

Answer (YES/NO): NO